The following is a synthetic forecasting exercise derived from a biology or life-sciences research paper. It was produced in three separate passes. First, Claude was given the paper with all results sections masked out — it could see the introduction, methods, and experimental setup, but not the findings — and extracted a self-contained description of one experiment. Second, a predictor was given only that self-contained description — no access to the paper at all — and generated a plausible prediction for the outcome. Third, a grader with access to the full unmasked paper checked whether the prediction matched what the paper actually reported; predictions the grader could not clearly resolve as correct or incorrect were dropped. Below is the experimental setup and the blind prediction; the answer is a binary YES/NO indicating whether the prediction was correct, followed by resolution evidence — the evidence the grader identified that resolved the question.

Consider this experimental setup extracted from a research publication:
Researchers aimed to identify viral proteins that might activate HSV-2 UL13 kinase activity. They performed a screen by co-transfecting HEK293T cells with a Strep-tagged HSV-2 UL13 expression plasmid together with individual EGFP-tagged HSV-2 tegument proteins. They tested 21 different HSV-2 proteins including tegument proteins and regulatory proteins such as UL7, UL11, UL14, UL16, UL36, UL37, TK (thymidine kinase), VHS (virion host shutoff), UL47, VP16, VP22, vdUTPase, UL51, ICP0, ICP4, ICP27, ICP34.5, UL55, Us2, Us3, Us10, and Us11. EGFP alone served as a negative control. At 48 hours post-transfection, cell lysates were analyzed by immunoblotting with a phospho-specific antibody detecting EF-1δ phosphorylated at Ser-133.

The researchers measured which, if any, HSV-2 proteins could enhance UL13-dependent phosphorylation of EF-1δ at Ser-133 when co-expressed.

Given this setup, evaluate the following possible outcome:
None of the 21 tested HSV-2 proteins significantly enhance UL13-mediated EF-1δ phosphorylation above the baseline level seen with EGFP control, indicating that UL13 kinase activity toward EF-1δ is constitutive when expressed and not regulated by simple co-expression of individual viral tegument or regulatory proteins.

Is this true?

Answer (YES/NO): NO